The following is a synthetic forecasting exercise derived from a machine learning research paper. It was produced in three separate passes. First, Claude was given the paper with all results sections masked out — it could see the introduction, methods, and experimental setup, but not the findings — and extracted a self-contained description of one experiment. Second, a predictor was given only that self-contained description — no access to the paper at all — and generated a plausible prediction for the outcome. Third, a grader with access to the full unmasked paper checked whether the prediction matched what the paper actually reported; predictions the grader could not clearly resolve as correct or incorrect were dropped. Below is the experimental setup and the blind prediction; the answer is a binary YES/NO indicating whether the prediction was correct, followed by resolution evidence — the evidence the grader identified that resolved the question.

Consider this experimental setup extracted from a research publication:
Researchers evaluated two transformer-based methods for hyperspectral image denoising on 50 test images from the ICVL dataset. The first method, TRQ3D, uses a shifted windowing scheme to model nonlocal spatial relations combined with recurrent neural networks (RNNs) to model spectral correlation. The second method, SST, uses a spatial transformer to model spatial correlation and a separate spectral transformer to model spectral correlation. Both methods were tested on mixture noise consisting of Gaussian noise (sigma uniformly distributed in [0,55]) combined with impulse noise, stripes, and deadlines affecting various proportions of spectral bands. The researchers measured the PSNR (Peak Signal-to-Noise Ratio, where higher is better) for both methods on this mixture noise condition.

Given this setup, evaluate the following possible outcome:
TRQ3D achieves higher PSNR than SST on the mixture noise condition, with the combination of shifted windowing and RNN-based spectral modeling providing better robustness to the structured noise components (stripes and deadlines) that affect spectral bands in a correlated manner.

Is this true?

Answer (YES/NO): YES